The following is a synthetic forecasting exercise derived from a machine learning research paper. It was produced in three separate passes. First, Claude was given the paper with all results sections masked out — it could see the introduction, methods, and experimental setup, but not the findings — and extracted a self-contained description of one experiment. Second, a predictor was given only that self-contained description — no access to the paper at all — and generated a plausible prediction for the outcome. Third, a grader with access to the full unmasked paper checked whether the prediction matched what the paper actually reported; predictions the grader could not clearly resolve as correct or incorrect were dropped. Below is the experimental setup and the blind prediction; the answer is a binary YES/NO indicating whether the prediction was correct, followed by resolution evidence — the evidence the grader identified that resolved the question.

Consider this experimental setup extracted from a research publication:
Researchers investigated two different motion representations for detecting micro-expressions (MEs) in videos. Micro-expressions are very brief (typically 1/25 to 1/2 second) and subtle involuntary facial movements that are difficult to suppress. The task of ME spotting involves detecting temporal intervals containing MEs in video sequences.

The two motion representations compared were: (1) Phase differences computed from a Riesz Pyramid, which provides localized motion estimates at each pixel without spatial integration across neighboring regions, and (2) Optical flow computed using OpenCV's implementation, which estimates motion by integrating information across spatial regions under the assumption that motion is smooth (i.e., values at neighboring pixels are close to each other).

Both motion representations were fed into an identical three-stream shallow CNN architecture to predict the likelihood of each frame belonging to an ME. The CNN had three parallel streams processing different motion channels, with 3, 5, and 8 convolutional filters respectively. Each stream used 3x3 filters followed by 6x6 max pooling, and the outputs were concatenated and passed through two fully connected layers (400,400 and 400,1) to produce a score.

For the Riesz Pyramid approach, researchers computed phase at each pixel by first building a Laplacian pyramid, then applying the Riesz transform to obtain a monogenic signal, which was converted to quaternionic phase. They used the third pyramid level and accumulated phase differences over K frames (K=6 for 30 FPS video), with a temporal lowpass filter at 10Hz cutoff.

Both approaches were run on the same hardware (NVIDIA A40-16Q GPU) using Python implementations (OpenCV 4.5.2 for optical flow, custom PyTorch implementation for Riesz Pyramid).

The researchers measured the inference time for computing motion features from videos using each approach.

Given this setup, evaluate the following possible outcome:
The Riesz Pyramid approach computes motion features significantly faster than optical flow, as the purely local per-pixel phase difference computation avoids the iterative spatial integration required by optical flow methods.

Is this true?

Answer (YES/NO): YES